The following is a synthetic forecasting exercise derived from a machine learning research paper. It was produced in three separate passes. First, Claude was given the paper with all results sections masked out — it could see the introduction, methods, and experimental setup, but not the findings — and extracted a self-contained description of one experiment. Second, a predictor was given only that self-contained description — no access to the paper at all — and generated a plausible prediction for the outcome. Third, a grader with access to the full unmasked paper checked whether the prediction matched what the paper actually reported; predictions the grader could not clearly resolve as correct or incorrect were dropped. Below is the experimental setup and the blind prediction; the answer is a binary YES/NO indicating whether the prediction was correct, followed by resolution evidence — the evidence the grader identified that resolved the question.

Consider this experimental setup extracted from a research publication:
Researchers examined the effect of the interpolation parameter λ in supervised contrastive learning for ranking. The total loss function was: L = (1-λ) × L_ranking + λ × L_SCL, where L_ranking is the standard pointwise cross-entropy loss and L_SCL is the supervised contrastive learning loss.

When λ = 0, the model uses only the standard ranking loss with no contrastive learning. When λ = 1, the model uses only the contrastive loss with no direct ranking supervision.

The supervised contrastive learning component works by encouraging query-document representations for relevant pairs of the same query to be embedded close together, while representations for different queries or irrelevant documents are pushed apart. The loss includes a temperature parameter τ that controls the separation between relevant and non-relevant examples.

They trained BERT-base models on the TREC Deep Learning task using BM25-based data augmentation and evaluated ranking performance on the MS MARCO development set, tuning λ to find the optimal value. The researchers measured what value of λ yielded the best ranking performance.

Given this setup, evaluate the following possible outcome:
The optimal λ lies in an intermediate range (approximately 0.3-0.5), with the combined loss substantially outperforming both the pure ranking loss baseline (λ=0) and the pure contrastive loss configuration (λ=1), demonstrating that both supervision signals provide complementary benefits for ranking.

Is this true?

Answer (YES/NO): NO